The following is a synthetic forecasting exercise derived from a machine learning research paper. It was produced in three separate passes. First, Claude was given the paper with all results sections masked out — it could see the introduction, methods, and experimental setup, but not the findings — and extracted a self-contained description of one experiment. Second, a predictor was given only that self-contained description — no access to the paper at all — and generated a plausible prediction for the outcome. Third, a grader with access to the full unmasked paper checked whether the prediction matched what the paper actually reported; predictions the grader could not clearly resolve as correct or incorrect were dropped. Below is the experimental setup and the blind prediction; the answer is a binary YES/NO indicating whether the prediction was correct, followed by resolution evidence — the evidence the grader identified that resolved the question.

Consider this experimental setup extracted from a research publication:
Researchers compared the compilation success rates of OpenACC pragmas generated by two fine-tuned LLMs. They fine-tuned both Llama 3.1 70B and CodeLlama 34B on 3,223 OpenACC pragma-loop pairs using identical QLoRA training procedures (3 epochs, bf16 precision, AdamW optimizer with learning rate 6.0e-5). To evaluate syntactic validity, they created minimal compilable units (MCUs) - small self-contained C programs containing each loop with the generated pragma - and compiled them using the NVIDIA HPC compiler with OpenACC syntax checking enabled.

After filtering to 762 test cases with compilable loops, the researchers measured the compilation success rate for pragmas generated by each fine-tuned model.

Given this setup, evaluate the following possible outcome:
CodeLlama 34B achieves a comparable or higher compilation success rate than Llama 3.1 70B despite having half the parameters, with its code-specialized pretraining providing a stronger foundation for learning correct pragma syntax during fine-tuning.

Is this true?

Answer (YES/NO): NO